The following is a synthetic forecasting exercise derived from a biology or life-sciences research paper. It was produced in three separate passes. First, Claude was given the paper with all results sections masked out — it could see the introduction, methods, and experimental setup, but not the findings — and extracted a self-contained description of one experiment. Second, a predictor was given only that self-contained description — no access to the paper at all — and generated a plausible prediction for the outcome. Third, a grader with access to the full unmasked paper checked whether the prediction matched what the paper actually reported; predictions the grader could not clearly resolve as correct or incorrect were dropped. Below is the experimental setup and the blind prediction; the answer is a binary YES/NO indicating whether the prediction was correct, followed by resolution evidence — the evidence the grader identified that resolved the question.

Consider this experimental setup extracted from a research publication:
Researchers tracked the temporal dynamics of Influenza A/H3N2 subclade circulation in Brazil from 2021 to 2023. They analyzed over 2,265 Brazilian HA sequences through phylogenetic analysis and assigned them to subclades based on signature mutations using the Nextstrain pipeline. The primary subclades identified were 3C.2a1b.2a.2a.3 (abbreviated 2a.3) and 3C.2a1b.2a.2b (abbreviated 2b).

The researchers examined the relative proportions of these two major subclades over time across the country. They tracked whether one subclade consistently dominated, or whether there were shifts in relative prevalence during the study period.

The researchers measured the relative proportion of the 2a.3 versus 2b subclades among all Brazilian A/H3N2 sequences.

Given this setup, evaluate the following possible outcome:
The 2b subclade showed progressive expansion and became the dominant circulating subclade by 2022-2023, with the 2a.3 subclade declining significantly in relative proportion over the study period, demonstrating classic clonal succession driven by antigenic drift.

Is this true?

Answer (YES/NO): YES